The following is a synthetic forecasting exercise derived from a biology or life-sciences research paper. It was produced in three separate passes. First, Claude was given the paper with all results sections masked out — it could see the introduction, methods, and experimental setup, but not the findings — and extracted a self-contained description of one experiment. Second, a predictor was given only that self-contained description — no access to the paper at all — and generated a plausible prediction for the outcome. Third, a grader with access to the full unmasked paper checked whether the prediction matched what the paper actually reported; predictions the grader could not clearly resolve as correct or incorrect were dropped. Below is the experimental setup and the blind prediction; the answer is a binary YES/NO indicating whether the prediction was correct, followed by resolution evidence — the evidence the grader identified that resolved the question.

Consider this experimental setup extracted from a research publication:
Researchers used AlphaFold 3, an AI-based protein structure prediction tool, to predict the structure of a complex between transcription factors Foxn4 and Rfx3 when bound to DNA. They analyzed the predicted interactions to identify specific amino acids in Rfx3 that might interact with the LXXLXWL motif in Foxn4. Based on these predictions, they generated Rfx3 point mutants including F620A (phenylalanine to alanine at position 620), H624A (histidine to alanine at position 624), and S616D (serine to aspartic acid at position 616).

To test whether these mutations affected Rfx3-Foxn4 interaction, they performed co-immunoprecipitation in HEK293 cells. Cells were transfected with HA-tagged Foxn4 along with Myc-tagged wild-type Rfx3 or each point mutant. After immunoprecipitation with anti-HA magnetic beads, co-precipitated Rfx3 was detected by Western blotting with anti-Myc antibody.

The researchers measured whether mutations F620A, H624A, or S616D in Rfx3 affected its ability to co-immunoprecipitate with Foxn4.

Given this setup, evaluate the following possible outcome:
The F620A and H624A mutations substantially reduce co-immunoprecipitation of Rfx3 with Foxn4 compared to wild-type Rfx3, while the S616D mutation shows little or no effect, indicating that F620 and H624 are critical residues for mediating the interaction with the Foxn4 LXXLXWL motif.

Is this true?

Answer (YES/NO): NO